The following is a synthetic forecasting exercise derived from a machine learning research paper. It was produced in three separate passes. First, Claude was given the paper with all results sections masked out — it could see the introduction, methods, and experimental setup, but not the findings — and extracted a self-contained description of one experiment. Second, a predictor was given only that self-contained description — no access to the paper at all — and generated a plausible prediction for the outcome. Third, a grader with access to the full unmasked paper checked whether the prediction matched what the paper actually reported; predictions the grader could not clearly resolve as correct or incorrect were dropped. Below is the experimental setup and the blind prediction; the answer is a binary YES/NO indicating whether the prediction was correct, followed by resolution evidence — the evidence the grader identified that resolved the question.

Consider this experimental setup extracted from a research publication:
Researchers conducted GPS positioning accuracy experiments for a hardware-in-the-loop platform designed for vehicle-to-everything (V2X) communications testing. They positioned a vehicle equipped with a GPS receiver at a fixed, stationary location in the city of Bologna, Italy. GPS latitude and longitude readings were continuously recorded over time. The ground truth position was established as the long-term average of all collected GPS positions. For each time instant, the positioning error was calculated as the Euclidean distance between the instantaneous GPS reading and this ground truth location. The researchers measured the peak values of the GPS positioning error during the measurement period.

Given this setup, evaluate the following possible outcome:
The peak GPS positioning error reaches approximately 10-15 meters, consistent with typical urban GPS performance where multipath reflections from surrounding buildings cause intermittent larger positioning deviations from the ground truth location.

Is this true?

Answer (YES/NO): NO